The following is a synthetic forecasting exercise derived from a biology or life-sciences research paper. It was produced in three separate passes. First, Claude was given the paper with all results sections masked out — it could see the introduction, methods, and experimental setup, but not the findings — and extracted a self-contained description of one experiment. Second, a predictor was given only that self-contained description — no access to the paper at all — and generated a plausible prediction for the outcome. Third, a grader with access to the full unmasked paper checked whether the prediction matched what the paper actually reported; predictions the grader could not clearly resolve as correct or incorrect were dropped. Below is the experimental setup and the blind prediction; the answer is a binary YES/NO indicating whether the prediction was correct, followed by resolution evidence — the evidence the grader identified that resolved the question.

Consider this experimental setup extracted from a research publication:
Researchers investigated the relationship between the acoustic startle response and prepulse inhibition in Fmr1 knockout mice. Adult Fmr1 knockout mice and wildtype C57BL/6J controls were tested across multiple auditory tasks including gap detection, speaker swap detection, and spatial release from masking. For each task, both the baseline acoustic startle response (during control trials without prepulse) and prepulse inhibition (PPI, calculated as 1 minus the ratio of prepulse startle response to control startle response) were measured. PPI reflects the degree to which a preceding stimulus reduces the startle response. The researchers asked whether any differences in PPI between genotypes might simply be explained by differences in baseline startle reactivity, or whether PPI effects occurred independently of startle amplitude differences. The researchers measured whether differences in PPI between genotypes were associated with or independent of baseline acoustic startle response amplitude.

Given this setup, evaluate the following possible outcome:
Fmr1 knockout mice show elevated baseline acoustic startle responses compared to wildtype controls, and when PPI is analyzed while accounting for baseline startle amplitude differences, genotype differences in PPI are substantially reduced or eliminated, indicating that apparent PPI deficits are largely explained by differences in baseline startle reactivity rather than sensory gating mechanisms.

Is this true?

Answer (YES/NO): NO